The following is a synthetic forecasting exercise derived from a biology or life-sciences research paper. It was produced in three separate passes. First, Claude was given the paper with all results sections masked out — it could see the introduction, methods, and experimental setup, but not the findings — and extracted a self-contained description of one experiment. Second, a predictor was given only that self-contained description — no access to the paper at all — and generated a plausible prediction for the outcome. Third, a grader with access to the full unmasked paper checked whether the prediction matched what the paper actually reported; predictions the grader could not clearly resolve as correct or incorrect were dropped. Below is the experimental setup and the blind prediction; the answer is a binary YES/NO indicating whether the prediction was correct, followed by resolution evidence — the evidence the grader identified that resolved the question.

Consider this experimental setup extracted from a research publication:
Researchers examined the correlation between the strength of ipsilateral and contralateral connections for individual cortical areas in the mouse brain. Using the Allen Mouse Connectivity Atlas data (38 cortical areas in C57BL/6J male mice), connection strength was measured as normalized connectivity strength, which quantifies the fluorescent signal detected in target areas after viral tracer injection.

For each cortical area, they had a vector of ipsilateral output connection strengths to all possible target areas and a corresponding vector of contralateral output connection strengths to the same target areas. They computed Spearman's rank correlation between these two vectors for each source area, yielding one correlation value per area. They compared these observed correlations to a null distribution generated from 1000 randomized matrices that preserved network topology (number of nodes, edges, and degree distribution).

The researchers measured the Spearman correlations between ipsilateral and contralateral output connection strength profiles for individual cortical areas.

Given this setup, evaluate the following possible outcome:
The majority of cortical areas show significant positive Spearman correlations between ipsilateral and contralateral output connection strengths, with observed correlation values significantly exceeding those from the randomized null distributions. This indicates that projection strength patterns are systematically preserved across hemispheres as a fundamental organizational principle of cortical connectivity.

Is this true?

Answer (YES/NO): YES